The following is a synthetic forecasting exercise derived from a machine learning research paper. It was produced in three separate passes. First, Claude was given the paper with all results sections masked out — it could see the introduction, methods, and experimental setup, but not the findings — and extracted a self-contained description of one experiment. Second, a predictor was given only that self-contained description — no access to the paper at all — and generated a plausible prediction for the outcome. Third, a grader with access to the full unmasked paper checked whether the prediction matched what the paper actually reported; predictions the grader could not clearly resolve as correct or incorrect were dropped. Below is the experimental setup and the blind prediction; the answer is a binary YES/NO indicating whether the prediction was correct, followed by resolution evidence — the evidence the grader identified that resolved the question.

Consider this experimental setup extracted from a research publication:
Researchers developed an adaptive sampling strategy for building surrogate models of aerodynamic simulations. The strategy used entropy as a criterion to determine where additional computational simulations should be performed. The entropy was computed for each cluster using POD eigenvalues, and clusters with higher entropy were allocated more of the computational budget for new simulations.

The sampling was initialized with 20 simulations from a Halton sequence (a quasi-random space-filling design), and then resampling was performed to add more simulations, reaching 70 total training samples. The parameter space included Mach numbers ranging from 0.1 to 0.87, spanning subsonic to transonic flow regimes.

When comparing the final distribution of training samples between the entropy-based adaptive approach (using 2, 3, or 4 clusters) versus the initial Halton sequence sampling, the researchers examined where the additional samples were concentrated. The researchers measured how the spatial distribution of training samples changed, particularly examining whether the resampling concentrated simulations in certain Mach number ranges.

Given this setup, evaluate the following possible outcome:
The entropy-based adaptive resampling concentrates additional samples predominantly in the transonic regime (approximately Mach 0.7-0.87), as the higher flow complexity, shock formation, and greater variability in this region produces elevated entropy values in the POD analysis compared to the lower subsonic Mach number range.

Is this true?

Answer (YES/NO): YES